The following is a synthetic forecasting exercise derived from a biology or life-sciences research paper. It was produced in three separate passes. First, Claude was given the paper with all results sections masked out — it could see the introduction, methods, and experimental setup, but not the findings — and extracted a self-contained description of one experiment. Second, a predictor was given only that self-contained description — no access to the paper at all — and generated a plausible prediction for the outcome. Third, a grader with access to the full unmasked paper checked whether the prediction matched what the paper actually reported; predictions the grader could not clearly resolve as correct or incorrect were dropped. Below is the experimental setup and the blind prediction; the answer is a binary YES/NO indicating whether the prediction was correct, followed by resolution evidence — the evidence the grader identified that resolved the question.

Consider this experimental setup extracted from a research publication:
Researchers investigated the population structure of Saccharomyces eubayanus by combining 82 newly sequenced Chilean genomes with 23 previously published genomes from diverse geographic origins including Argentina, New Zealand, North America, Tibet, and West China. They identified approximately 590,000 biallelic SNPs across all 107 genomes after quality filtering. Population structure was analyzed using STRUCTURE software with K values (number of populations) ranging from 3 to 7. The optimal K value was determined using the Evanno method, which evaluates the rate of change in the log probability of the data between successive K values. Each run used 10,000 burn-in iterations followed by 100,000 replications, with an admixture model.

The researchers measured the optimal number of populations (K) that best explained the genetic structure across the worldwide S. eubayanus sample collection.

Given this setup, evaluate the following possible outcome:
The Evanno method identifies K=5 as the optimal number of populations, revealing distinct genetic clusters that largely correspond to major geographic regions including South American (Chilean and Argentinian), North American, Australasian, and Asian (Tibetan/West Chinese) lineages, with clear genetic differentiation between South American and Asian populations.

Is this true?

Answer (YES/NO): NO